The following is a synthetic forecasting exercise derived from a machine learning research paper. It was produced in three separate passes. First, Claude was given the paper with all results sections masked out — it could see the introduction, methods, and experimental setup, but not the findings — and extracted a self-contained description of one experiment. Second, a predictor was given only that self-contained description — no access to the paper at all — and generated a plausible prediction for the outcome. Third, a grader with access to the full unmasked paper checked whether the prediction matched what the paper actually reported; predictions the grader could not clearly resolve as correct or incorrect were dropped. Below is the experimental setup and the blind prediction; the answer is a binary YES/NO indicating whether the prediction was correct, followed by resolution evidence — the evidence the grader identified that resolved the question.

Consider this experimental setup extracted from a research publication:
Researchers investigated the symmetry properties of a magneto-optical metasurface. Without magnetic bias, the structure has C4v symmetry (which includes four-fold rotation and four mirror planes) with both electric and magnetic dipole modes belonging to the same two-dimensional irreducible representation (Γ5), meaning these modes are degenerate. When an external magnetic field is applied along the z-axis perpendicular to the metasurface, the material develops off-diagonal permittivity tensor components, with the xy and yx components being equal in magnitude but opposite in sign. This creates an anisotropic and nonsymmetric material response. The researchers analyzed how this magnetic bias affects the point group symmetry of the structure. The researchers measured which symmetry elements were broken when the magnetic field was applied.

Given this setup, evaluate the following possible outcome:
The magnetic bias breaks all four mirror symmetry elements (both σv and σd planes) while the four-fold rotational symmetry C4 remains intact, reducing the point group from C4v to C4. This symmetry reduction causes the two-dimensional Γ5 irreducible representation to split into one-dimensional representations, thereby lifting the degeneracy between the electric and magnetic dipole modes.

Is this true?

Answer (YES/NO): YES